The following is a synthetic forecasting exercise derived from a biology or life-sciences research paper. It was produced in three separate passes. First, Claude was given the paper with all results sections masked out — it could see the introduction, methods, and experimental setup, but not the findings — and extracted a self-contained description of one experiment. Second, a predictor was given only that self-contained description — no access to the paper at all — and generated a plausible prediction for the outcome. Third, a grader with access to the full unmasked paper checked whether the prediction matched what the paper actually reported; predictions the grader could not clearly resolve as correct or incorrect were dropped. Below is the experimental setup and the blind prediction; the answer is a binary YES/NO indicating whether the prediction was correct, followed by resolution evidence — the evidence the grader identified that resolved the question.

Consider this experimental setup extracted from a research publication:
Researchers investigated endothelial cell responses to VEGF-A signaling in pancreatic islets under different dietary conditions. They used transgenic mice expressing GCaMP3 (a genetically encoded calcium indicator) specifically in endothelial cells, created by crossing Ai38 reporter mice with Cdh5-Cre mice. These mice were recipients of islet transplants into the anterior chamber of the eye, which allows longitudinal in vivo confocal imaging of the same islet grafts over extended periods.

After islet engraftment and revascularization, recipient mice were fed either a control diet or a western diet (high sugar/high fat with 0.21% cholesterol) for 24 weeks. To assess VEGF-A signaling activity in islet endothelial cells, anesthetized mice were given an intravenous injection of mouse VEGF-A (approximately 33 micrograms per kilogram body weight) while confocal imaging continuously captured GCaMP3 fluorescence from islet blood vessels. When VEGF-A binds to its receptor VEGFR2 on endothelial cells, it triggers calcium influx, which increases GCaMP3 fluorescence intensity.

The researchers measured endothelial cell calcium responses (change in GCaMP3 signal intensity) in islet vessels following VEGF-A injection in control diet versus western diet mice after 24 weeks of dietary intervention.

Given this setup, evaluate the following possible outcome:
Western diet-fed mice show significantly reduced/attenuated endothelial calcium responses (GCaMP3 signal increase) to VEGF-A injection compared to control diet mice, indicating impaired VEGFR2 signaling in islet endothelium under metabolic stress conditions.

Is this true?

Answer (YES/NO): YES